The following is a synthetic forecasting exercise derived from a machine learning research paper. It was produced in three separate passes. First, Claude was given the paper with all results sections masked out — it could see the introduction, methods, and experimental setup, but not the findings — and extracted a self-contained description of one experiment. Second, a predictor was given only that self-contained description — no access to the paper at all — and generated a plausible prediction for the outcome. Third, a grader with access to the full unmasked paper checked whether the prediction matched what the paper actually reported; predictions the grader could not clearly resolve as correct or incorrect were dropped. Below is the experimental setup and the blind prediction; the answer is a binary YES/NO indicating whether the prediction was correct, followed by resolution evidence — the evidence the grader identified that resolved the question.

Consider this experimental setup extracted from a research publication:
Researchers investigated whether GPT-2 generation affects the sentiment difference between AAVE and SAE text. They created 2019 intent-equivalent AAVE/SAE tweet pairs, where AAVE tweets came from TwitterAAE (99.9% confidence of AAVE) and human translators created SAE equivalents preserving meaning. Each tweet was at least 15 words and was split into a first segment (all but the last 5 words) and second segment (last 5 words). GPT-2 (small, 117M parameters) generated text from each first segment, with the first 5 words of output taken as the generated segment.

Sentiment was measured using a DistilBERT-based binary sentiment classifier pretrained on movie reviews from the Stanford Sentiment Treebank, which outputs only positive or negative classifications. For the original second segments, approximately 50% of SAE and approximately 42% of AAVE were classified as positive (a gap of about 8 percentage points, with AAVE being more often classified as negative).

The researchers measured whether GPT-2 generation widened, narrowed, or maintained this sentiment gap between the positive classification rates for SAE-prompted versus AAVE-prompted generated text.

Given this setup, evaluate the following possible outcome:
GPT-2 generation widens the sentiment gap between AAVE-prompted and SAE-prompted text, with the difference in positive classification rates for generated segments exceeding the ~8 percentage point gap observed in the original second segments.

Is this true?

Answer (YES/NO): NO